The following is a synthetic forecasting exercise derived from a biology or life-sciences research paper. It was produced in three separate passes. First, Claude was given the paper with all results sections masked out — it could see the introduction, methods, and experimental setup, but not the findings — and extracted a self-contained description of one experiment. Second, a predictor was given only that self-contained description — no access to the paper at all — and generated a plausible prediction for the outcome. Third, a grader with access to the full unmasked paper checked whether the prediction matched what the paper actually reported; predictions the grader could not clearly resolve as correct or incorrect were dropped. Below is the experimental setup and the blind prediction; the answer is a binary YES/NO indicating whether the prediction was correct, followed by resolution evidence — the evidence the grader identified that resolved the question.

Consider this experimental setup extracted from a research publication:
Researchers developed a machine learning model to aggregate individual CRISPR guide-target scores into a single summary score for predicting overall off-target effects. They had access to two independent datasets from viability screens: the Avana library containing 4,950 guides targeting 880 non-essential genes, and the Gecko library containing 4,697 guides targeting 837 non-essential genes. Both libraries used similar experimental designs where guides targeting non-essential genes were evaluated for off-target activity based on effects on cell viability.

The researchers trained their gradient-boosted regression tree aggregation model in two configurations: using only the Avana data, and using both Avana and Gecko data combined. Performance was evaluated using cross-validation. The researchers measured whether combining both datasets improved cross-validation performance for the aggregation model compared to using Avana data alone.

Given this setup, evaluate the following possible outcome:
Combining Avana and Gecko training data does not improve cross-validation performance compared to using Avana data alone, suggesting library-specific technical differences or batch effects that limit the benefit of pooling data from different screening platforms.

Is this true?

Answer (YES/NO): YES